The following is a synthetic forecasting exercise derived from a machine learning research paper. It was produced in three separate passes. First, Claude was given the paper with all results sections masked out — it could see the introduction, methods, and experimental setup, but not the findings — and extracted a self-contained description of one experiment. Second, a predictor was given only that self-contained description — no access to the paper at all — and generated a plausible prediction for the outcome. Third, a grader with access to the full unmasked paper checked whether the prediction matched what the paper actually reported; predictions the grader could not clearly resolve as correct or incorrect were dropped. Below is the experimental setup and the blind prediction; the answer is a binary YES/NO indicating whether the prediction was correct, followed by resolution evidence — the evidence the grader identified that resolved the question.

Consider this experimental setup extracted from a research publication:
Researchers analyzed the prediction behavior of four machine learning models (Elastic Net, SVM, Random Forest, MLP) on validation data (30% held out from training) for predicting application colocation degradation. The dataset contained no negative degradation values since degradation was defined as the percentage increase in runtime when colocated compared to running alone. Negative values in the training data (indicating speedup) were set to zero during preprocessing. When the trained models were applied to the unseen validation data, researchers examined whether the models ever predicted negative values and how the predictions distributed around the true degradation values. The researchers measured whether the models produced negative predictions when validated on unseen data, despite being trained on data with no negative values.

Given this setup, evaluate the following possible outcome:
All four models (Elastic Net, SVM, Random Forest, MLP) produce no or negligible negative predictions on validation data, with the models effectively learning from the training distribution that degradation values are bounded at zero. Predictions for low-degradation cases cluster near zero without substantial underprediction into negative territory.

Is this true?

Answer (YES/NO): NO